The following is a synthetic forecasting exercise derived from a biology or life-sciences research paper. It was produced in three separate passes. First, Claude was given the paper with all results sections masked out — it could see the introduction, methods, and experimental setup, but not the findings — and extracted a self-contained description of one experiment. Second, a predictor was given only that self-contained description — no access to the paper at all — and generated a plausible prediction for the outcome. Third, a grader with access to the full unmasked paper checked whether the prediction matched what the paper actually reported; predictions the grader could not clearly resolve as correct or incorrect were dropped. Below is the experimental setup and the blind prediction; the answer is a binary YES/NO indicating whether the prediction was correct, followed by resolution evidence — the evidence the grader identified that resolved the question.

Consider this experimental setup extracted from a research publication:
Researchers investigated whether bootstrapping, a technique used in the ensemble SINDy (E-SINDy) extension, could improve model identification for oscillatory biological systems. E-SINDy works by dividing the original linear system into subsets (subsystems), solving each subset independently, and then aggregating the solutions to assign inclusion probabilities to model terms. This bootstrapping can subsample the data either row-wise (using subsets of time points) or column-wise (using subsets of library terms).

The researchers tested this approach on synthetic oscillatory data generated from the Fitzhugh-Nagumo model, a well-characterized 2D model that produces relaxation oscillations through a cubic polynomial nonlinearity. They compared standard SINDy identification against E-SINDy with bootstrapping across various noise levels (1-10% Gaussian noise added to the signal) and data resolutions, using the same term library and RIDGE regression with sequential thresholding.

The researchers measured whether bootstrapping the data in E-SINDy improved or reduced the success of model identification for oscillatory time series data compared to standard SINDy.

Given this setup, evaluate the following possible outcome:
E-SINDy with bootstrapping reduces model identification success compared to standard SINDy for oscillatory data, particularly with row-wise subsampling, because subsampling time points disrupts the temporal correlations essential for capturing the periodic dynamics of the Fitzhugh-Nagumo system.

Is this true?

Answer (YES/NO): NO